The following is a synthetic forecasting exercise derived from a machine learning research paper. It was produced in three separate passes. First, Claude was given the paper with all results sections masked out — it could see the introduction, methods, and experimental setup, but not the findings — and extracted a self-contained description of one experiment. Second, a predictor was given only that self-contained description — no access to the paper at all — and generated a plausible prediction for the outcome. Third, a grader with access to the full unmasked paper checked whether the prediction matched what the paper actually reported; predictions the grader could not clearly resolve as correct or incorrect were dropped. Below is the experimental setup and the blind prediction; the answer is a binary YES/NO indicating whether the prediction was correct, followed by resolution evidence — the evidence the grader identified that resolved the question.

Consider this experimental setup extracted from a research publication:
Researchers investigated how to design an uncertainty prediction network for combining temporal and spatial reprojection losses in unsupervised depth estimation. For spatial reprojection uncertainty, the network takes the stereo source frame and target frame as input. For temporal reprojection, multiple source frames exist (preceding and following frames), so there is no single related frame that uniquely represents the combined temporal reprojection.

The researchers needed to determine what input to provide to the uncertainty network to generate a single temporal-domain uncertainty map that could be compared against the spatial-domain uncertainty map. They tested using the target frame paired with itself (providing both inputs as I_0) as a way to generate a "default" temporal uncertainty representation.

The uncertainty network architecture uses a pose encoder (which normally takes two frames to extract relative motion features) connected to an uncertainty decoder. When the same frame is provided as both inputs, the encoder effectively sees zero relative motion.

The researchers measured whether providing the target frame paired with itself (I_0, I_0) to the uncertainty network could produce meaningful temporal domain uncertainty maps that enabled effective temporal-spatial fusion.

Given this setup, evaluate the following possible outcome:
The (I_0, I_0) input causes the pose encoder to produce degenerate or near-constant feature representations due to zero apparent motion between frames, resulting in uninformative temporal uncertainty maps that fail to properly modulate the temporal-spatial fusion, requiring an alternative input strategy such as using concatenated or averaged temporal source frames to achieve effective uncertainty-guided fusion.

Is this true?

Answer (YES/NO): NO